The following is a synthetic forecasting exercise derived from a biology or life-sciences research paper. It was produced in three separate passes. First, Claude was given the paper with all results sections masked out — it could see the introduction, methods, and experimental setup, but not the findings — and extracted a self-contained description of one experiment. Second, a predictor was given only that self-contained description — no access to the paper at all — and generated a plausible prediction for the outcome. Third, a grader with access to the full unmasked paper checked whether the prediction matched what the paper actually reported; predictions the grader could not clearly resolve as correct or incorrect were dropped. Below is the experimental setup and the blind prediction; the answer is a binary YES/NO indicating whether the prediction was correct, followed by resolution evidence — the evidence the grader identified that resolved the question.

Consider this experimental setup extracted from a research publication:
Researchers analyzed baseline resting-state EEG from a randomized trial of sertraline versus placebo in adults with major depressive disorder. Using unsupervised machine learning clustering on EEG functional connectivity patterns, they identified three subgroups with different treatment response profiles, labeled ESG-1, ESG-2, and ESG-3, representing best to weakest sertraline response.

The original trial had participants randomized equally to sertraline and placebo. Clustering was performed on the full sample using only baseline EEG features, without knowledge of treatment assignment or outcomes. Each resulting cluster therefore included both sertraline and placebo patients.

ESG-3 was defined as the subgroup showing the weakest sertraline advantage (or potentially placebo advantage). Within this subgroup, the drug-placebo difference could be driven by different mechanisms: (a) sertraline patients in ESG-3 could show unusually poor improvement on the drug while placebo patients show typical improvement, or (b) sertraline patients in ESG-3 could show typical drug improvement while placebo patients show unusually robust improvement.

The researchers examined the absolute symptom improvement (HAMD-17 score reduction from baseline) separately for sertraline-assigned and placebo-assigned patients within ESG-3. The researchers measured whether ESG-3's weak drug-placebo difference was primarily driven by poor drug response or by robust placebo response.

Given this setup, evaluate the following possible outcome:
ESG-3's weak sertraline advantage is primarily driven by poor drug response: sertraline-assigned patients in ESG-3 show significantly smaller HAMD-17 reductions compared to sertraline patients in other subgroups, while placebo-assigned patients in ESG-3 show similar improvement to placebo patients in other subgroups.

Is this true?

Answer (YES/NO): NO